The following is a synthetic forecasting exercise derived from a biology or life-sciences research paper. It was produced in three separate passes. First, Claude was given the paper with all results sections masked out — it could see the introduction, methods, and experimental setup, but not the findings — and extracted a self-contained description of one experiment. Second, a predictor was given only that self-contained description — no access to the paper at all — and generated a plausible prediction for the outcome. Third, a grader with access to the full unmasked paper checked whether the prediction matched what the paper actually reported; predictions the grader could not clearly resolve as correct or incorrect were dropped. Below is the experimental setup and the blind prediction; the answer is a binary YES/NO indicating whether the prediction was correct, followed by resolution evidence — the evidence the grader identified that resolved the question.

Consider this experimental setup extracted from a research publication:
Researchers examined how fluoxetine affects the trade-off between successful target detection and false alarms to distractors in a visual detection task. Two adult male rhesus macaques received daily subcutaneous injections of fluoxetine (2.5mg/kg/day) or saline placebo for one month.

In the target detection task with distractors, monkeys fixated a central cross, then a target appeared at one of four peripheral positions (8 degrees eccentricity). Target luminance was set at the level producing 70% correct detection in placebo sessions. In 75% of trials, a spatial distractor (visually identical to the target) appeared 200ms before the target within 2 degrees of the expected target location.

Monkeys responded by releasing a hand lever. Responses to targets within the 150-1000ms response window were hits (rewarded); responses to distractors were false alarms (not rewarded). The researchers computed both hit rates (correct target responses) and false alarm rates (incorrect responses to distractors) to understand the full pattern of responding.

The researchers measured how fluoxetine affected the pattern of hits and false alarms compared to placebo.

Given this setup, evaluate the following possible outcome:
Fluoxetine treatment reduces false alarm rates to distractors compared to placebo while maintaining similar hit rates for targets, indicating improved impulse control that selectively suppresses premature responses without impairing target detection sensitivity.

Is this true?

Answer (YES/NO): NO